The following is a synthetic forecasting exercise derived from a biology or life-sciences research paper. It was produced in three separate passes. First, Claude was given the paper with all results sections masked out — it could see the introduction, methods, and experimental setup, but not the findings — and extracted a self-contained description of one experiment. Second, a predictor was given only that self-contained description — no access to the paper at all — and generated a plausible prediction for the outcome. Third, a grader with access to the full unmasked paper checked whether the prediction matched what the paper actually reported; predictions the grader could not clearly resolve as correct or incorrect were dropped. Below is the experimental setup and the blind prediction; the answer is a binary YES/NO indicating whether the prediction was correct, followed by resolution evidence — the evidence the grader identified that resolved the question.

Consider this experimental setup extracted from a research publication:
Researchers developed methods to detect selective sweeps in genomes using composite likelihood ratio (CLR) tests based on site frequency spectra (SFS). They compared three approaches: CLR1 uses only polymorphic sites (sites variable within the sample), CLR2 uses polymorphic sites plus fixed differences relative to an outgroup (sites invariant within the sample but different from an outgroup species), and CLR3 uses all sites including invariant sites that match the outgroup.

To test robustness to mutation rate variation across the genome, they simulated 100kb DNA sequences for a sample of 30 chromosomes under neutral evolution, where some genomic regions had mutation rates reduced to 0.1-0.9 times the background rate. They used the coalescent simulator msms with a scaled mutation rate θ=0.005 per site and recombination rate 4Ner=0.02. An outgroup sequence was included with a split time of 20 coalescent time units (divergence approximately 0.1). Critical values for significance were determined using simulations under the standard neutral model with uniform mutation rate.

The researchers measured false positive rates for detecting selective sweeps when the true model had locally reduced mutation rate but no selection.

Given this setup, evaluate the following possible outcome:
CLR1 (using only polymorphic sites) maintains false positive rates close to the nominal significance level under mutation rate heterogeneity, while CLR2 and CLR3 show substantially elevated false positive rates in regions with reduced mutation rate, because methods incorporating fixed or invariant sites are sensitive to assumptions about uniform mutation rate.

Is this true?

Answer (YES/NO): NO